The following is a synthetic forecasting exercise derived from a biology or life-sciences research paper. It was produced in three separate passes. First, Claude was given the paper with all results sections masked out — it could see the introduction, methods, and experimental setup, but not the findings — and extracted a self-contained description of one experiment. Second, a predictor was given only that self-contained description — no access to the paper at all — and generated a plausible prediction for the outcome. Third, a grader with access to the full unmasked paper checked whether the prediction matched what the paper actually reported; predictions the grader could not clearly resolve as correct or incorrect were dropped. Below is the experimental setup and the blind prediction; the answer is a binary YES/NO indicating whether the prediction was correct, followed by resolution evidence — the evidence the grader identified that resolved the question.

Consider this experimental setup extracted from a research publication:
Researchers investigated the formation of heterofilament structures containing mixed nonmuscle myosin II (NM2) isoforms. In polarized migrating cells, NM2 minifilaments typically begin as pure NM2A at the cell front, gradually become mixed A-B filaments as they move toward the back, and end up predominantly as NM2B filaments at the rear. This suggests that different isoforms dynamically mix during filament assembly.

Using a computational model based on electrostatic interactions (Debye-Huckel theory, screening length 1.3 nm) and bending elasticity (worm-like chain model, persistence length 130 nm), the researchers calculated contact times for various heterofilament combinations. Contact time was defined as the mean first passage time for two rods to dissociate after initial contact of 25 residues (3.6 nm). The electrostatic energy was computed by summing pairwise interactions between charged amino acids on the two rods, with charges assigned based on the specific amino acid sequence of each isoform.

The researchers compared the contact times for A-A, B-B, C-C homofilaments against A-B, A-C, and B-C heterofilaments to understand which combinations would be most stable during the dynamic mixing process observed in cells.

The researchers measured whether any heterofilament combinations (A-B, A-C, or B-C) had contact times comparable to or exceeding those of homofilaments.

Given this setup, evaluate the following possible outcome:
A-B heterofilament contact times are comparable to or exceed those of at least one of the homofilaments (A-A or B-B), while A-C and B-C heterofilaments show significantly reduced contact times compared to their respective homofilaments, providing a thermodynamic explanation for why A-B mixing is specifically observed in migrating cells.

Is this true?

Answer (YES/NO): YES